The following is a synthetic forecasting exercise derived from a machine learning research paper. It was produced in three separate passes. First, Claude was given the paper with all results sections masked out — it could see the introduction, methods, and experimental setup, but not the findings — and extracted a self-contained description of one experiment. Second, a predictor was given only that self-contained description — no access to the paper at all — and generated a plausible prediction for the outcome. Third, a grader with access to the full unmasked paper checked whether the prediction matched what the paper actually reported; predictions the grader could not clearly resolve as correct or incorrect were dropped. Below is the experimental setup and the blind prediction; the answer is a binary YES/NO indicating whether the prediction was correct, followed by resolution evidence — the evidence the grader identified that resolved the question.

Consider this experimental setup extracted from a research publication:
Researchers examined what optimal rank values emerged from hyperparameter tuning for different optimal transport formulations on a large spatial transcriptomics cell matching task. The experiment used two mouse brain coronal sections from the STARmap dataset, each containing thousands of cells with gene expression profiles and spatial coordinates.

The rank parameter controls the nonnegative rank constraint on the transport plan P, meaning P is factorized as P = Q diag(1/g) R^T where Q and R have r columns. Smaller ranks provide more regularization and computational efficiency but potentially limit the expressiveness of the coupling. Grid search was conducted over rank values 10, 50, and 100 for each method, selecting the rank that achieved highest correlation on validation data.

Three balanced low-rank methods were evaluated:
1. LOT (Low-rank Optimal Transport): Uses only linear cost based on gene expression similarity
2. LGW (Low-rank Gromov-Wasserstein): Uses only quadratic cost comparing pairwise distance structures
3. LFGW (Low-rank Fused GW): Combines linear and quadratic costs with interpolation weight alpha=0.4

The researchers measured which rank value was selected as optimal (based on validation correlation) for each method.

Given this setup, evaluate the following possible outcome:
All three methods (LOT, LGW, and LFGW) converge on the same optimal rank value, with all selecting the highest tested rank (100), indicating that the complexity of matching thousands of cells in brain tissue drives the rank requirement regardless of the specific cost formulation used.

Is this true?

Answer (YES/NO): NO